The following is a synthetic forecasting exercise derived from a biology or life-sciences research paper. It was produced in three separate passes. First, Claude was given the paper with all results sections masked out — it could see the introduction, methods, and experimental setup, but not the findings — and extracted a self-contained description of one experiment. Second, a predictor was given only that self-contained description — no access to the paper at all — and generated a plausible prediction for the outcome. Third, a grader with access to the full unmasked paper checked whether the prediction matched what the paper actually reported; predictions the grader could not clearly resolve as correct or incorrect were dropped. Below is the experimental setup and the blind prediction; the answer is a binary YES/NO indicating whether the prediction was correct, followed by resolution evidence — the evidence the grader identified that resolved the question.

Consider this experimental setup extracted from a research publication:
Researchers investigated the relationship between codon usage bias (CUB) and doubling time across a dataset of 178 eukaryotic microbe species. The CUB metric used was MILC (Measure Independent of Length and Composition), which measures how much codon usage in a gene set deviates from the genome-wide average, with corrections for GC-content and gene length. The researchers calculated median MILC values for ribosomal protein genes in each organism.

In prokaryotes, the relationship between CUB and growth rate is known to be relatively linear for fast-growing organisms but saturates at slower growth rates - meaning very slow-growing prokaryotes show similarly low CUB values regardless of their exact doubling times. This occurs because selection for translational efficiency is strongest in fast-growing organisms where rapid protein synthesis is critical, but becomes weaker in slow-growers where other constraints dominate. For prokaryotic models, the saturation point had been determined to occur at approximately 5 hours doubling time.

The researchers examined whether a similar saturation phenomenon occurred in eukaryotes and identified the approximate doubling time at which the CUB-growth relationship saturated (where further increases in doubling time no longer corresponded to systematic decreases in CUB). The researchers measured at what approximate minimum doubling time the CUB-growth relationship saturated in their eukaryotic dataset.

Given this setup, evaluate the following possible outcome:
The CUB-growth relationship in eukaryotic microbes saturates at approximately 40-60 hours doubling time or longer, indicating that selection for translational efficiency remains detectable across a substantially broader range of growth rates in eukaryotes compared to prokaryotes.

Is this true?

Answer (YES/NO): NO